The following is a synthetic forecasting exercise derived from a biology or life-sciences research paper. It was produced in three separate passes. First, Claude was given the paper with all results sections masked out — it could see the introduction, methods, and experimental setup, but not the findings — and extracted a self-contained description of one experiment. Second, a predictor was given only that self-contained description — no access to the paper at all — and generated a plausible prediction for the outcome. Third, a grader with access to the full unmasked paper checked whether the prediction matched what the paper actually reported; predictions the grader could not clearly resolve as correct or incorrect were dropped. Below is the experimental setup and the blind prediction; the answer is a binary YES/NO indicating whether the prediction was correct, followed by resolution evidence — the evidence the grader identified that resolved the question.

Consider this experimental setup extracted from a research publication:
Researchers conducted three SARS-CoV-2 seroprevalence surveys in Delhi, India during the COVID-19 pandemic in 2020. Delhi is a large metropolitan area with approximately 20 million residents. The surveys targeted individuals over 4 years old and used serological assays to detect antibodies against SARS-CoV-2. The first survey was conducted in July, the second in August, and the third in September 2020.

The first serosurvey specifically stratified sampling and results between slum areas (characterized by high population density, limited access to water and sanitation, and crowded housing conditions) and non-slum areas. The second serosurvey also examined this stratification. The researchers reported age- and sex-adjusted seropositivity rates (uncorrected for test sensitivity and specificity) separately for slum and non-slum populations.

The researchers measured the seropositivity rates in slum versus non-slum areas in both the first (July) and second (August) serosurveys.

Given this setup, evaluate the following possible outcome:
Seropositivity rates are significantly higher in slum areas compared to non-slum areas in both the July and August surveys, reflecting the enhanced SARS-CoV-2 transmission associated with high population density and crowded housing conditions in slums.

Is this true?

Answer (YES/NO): NO